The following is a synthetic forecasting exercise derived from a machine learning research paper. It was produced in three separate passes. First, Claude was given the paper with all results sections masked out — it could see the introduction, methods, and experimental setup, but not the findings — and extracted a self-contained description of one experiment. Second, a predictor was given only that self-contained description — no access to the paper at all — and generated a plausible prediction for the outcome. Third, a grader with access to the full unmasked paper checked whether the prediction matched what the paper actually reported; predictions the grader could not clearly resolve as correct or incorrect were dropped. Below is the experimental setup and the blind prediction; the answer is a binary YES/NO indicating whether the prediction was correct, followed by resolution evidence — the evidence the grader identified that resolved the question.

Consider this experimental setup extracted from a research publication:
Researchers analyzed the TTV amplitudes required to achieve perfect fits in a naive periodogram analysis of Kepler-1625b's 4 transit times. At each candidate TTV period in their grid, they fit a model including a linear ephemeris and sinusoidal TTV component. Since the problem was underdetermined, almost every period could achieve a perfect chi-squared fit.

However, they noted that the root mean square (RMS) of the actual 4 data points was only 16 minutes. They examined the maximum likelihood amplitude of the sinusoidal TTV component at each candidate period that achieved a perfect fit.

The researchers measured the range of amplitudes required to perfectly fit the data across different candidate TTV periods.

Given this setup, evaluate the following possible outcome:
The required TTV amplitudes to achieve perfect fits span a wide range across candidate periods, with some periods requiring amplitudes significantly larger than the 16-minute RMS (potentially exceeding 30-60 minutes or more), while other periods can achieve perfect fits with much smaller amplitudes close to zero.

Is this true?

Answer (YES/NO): NO